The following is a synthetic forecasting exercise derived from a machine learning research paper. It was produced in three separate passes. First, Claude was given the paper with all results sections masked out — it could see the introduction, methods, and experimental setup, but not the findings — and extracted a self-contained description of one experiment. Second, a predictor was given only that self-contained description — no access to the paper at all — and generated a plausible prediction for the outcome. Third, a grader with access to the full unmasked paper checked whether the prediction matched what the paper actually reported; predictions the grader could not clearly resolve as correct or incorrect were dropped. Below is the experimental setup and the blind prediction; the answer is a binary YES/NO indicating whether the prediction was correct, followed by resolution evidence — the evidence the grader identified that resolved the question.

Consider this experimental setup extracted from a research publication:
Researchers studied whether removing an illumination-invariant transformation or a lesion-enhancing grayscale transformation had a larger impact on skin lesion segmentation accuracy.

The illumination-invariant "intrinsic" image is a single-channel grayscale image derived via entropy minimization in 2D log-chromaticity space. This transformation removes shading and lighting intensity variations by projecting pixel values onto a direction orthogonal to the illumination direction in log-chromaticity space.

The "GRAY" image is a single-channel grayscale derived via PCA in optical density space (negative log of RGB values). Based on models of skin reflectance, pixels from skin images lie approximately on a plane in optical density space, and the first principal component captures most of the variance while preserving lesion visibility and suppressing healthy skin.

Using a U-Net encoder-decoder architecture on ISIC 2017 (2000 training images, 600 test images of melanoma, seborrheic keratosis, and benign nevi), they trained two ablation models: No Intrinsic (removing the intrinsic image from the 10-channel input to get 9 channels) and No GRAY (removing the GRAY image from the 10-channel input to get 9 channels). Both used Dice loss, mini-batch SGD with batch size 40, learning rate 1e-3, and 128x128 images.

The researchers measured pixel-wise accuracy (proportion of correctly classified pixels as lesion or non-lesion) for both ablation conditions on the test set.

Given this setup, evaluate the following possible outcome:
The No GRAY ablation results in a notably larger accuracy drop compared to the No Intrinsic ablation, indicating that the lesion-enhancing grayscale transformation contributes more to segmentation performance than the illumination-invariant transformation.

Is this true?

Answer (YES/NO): NO